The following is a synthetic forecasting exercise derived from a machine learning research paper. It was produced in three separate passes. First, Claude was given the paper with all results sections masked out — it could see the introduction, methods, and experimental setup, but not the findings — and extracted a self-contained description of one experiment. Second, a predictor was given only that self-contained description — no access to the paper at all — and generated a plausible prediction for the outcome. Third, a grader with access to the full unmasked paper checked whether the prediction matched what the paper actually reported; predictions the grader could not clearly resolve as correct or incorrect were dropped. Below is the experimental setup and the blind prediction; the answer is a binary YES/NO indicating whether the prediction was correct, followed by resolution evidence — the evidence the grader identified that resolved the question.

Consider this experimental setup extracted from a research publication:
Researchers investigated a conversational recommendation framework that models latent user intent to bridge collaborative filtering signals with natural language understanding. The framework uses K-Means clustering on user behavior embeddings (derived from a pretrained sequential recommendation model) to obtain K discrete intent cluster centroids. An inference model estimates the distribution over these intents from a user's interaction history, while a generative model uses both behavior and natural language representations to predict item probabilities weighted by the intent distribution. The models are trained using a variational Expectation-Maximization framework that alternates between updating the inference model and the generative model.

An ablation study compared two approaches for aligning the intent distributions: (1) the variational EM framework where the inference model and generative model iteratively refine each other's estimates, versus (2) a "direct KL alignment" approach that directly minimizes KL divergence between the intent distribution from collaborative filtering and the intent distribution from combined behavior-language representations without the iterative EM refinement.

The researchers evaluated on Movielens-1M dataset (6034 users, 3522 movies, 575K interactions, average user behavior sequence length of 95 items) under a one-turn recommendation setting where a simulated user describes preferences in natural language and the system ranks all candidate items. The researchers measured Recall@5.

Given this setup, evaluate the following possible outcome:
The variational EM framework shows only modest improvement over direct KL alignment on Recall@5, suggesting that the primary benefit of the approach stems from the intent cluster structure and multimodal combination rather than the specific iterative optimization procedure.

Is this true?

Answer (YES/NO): NO